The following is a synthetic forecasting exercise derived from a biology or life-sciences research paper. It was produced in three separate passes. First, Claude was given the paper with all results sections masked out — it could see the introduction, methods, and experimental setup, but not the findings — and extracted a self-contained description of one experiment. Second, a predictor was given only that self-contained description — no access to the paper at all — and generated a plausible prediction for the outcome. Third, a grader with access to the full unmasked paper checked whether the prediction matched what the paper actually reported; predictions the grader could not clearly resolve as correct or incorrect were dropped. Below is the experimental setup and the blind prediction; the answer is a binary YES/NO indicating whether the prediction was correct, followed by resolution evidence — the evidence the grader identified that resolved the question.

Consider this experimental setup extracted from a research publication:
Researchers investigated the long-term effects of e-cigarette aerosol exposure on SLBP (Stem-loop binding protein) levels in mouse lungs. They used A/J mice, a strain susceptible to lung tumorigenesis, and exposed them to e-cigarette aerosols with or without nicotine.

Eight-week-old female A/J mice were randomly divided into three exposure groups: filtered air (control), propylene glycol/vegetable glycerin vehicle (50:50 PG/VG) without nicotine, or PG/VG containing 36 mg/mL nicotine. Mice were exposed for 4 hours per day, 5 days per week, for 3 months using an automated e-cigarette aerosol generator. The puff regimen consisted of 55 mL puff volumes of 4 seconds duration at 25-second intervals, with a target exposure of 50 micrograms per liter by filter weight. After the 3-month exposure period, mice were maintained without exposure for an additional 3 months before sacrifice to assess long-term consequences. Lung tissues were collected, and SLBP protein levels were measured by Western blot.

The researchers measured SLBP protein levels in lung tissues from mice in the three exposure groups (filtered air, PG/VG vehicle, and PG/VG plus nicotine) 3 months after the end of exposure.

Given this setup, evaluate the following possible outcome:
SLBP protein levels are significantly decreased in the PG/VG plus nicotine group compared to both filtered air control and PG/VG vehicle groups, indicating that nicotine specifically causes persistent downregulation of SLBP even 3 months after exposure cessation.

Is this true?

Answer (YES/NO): YES